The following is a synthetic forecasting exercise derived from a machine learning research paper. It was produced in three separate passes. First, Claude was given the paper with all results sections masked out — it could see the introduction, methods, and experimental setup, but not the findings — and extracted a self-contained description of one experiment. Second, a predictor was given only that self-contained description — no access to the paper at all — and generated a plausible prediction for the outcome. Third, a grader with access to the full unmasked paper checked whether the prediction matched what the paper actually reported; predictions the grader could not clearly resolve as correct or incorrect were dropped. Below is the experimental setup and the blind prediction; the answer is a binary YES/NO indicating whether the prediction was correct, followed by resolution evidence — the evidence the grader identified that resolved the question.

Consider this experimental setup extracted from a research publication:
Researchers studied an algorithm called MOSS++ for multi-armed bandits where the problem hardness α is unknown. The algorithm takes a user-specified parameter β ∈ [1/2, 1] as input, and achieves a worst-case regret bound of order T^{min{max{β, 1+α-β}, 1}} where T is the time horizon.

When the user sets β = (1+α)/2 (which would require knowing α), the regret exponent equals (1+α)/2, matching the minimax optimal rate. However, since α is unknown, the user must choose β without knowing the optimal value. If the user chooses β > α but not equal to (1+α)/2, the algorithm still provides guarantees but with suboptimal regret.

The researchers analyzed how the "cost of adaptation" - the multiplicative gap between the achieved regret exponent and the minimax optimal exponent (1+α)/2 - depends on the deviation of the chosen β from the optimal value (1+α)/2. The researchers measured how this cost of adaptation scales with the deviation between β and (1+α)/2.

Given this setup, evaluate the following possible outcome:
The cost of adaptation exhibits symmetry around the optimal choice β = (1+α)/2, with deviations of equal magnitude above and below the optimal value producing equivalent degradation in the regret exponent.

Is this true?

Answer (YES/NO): YES